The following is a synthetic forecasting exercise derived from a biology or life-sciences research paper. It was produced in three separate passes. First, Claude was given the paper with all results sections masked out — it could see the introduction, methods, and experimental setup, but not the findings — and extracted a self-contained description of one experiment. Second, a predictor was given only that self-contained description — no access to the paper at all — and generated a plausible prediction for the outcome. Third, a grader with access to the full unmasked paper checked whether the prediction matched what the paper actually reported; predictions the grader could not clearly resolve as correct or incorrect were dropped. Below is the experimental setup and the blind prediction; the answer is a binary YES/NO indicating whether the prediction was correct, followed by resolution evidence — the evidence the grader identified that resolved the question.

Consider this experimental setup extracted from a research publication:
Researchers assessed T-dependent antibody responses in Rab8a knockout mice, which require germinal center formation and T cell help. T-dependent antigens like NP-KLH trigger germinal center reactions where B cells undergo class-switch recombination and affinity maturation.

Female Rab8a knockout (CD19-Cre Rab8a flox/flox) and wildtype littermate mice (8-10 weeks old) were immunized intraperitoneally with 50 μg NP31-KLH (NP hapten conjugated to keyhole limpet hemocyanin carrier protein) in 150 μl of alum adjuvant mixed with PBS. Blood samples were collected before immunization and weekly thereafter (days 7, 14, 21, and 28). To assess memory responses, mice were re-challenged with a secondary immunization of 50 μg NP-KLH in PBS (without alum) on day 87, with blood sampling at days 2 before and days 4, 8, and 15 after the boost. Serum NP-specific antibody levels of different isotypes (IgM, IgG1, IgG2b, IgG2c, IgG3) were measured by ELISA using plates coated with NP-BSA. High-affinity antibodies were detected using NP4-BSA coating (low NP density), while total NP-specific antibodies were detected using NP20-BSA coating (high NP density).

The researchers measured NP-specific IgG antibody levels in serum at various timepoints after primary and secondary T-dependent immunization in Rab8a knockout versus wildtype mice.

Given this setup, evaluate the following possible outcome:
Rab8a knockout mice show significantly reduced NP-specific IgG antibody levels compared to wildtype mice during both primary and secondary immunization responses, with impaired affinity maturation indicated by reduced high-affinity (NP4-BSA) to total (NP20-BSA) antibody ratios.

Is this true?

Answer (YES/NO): NO